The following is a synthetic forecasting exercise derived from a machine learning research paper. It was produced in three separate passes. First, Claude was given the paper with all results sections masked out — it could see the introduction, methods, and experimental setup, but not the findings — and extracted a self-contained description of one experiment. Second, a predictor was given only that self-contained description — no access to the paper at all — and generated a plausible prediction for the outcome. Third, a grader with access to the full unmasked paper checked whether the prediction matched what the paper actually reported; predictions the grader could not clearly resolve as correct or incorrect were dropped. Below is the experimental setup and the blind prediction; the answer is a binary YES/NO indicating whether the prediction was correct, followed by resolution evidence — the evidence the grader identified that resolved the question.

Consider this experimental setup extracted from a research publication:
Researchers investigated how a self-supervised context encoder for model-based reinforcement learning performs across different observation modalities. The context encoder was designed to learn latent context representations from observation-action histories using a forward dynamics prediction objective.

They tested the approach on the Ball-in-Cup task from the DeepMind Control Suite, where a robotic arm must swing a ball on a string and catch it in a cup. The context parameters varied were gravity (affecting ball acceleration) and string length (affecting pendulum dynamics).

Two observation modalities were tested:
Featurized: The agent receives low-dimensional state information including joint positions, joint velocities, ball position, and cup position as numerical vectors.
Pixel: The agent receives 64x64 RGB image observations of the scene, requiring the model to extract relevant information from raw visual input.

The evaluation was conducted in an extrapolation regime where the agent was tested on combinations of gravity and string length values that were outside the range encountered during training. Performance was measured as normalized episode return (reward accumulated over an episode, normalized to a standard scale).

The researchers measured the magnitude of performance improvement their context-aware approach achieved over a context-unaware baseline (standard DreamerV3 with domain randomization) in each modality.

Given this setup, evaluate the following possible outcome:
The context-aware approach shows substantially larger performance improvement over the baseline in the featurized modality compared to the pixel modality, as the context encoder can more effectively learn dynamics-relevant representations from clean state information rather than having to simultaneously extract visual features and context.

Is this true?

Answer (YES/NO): NO